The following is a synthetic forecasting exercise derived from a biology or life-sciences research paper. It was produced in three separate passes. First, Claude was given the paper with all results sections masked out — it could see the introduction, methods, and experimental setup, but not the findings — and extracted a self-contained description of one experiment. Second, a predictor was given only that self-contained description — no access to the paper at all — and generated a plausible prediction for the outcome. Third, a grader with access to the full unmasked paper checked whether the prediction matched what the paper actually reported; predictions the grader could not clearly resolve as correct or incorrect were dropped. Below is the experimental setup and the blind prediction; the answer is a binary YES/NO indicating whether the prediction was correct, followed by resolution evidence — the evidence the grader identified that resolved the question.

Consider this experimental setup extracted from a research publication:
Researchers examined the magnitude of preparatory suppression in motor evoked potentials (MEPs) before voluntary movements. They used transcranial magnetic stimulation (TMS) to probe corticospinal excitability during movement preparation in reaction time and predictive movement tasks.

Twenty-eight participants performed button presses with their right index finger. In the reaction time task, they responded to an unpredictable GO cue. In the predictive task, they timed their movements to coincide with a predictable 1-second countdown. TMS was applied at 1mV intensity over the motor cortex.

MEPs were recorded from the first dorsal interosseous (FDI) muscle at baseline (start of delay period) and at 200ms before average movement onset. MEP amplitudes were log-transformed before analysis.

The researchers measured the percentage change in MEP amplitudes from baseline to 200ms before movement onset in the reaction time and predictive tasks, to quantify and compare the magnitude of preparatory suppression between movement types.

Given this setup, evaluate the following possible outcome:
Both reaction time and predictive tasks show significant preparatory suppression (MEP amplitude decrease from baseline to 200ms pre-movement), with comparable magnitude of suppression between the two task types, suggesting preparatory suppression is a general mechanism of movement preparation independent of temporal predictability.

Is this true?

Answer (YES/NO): YES